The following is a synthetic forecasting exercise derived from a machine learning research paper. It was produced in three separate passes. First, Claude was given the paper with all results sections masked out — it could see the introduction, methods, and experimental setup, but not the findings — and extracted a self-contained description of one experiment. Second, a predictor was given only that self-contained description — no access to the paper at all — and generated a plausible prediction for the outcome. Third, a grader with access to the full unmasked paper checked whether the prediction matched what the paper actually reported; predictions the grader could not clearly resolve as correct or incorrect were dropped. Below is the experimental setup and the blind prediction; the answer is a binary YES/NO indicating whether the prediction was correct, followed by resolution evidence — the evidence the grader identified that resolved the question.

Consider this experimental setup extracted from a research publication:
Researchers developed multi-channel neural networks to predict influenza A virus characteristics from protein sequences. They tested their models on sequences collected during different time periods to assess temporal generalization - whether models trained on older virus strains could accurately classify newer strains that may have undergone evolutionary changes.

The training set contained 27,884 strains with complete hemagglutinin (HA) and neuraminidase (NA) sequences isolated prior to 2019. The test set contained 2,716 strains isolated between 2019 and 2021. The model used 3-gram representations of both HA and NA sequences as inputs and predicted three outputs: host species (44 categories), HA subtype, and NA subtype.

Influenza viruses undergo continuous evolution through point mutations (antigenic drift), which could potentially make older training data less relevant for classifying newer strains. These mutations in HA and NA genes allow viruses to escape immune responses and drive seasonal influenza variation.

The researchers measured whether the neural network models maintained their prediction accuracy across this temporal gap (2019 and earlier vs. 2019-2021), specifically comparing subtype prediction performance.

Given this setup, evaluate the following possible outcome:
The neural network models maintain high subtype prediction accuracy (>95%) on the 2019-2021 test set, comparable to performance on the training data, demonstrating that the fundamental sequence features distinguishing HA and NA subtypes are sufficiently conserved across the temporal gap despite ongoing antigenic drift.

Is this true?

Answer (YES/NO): YES